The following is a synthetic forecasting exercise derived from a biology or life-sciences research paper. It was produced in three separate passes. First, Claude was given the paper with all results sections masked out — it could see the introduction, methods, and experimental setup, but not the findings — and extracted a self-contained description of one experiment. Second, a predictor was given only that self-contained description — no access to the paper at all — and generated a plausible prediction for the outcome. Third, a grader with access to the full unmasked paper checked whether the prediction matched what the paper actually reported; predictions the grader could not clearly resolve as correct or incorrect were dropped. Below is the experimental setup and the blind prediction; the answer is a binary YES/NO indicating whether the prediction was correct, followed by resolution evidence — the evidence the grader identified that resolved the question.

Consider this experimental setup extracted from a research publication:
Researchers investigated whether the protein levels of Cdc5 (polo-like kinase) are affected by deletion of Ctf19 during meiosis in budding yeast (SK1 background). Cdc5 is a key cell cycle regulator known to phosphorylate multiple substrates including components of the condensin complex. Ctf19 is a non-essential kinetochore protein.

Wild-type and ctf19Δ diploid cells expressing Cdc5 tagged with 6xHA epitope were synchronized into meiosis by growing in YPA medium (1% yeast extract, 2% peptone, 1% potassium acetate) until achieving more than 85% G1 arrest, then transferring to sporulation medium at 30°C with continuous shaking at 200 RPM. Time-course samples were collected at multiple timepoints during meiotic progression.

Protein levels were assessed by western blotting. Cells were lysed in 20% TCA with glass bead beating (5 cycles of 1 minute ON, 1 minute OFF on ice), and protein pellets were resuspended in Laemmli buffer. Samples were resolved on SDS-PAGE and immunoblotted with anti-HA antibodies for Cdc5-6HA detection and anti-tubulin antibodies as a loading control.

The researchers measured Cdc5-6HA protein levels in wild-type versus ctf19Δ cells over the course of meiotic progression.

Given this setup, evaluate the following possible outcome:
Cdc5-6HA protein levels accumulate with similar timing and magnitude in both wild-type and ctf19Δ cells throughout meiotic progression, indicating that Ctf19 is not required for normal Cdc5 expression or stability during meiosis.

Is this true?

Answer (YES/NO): NO